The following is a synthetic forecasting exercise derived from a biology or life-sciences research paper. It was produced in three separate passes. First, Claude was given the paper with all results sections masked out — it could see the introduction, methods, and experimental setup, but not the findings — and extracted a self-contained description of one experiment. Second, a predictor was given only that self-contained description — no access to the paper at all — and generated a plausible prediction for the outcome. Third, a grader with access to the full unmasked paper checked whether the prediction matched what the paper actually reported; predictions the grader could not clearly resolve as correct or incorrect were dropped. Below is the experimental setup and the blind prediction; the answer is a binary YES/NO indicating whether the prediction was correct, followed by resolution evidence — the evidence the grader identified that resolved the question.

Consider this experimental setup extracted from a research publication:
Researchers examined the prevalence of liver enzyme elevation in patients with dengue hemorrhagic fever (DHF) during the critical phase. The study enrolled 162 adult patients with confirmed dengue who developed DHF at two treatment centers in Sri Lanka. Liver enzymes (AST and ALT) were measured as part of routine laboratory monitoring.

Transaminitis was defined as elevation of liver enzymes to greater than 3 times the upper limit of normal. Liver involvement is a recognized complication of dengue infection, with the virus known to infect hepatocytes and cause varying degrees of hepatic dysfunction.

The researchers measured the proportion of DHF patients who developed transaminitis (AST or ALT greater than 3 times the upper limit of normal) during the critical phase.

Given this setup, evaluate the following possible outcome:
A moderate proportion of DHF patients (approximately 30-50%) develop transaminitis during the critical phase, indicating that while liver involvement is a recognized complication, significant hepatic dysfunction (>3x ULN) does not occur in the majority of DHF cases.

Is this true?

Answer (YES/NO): NO